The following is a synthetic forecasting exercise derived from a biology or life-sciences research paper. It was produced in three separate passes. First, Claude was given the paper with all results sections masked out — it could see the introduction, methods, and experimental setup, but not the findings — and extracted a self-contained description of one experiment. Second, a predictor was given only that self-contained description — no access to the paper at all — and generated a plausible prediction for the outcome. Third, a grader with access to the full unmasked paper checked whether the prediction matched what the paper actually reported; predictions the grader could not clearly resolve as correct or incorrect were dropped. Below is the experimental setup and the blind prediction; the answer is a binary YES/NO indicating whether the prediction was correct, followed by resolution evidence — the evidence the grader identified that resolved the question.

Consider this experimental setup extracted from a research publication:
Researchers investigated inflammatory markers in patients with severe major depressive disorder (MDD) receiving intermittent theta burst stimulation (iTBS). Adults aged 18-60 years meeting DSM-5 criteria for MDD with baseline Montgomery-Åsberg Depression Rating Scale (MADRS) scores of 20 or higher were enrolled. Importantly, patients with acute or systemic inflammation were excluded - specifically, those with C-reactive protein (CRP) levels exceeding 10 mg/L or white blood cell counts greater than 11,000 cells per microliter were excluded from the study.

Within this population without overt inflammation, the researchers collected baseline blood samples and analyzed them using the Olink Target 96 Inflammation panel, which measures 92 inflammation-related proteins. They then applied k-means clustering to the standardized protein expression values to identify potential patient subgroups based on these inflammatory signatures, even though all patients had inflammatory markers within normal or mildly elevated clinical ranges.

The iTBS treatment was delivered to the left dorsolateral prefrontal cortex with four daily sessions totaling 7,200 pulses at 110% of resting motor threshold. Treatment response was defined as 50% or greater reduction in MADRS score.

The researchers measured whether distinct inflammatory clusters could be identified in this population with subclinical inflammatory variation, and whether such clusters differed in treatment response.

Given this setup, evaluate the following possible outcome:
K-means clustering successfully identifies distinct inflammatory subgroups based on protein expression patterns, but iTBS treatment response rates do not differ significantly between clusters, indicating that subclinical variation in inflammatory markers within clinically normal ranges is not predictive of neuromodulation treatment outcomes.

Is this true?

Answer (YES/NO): NO